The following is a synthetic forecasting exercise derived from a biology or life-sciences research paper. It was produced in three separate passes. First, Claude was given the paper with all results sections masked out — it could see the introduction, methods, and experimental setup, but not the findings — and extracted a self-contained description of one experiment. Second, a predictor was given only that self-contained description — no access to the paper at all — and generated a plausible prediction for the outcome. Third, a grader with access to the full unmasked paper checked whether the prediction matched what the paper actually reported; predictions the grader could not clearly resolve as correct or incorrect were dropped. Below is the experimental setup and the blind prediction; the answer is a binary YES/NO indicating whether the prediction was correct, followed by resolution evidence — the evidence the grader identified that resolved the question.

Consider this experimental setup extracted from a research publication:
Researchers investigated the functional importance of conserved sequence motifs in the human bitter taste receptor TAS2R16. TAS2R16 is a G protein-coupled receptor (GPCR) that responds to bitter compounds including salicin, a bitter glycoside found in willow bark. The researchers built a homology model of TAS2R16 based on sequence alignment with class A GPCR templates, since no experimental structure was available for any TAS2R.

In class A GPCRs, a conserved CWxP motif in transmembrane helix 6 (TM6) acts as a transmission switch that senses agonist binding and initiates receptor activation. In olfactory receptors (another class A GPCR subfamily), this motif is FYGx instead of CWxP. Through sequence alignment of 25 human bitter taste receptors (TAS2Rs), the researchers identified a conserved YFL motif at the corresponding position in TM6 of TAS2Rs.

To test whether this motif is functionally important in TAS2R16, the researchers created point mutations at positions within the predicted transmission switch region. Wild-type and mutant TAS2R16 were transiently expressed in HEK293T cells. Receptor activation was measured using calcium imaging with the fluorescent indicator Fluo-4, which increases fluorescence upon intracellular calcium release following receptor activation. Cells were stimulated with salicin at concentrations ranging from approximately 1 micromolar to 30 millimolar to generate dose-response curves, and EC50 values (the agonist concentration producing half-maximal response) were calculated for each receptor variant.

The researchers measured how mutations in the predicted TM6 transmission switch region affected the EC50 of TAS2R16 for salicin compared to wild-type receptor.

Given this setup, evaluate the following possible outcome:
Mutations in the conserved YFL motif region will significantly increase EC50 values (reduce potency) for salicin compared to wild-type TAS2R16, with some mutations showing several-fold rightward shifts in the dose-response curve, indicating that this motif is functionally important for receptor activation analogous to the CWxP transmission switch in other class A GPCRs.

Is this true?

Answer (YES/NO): YES